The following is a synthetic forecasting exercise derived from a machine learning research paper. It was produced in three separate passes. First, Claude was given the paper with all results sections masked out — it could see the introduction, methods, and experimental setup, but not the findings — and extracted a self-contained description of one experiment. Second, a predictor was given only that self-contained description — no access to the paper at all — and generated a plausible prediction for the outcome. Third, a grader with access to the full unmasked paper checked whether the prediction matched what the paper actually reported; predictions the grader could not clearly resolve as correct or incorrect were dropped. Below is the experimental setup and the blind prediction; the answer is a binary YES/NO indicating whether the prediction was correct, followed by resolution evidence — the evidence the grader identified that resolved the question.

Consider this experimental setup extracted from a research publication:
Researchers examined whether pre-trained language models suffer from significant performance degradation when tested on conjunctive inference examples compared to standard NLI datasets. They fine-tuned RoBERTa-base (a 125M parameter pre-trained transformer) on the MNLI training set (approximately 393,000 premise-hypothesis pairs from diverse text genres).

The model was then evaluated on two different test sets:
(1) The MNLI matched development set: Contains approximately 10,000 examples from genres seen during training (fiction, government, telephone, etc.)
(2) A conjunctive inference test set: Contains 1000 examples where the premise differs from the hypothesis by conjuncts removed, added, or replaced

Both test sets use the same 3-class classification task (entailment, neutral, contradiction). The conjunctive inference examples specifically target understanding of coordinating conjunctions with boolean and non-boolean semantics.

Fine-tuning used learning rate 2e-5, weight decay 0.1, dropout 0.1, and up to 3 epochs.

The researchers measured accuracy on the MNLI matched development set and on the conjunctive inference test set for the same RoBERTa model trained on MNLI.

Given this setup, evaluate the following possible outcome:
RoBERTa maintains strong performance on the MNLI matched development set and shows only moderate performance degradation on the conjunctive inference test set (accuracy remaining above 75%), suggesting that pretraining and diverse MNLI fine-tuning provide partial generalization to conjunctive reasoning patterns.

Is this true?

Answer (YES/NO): NO